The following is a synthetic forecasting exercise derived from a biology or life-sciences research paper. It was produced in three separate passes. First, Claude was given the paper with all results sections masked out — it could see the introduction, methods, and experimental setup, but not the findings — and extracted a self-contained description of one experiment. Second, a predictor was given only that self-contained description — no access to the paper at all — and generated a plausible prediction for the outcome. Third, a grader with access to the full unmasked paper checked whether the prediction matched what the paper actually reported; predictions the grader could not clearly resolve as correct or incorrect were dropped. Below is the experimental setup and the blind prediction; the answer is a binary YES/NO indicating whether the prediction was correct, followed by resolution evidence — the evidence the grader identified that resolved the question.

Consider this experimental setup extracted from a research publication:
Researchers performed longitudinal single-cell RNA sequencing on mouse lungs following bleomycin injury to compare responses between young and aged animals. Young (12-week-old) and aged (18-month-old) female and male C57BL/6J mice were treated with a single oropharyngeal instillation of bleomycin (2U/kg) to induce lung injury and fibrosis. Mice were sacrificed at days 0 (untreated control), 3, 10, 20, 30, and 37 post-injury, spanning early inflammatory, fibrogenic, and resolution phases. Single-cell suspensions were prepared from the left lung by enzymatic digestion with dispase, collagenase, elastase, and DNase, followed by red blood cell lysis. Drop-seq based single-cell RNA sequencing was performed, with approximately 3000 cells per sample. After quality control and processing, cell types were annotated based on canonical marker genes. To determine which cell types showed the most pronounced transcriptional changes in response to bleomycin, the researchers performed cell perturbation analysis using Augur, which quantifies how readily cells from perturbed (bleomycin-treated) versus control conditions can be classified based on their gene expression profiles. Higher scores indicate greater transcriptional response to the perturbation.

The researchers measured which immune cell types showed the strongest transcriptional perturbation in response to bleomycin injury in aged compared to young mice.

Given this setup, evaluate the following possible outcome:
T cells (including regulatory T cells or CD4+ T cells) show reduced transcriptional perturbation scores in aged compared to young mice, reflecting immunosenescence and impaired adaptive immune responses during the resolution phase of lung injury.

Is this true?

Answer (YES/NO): NO